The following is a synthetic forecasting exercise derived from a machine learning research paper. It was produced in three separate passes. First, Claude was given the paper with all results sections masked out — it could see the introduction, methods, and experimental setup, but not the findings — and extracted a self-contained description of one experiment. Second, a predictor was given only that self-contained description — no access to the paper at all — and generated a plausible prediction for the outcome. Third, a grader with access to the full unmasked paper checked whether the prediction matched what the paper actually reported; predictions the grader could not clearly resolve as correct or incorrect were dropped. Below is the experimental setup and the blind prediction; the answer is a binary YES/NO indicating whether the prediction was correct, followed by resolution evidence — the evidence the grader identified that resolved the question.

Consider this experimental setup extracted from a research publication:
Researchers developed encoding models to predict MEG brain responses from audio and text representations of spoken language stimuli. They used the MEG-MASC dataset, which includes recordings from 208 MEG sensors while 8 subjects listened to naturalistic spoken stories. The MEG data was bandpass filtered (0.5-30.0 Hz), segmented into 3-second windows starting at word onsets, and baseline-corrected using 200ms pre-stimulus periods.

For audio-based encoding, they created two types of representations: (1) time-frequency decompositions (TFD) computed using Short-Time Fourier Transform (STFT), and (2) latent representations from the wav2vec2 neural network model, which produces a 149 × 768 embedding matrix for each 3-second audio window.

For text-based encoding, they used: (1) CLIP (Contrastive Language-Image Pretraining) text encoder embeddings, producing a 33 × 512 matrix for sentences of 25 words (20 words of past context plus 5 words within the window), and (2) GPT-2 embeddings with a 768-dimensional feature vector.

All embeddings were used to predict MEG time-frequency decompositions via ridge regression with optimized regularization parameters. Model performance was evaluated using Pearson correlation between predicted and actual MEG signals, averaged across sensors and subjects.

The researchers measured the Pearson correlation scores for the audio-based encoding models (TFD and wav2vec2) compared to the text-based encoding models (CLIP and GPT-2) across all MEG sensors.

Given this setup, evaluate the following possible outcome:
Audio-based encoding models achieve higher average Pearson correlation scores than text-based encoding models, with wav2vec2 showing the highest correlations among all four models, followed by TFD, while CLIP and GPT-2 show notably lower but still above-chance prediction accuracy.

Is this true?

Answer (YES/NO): NO